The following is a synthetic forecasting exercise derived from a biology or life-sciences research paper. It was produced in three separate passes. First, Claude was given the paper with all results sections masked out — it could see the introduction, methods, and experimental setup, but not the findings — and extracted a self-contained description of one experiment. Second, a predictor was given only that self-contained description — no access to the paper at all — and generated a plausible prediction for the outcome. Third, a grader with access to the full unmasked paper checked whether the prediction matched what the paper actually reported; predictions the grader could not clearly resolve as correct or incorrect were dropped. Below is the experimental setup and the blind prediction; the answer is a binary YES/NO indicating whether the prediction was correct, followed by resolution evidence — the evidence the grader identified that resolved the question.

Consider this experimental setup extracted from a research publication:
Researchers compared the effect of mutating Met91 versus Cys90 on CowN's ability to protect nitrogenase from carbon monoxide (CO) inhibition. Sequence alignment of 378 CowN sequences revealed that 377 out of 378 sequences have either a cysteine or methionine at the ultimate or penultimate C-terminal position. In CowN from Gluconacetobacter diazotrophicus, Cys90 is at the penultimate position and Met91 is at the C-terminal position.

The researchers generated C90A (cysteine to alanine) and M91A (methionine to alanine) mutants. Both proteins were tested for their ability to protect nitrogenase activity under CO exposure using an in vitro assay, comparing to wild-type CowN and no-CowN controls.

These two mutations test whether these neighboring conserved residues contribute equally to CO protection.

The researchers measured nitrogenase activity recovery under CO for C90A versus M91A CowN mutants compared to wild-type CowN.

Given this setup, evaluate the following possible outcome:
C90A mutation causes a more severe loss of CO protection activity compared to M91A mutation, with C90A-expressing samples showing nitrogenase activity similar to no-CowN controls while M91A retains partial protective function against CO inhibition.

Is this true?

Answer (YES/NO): NO